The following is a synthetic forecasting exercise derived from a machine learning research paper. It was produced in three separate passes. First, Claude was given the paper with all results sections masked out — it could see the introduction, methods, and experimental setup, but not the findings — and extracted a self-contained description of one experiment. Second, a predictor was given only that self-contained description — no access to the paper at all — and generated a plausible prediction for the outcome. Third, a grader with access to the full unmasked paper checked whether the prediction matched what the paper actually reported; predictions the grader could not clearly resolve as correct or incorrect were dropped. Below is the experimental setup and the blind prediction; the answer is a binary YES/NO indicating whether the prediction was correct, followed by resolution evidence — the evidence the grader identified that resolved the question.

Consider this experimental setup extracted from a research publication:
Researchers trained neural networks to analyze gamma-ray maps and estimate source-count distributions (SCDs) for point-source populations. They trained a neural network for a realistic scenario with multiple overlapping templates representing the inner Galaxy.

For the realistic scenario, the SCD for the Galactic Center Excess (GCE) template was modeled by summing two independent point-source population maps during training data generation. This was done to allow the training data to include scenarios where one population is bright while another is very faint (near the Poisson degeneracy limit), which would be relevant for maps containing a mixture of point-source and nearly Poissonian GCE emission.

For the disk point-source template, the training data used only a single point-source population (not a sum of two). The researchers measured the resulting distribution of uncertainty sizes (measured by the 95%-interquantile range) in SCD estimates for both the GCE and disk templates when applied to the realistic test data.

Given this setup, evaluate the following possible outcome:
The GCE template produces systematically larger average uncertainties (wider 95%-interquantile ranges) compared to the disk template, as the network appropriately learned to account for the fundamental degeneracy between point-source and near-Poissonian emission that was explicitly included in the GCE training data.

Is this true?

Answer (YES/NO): NO